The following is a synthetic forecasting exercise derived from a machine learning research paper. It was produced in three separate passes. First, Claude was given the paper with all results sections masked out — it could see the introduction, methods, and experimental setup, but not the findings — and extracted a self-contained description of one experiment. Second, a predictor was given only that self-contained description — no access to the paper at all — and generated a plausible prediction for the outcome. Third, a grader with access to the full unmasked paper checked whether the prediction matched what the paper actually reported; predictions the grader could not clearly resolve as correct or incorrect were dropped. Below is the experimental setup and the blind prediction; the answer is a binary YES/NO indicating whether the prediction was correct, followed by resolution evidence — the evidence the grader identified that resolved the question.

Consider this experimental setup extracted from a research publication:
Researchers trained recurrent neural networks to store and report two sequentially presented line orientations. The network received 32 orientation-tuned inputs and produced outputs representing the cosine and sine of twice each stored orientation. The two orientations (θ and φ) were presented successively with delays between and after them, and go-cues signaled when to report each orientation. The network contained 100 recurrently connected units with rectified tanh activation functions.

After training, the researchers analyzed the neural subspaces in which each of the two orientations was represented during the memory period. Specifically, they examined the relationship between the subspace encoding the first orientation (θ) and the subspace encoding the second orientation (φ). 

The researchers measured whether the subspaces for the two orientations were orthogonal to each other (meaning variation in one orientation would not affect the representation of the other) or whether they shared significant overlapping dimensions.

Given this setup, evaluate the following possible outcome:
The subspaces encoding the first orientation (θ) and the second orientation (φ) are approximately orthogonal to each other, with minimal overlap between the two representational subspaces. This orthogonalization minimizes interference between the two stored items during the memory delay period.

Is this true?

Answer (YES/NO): YES